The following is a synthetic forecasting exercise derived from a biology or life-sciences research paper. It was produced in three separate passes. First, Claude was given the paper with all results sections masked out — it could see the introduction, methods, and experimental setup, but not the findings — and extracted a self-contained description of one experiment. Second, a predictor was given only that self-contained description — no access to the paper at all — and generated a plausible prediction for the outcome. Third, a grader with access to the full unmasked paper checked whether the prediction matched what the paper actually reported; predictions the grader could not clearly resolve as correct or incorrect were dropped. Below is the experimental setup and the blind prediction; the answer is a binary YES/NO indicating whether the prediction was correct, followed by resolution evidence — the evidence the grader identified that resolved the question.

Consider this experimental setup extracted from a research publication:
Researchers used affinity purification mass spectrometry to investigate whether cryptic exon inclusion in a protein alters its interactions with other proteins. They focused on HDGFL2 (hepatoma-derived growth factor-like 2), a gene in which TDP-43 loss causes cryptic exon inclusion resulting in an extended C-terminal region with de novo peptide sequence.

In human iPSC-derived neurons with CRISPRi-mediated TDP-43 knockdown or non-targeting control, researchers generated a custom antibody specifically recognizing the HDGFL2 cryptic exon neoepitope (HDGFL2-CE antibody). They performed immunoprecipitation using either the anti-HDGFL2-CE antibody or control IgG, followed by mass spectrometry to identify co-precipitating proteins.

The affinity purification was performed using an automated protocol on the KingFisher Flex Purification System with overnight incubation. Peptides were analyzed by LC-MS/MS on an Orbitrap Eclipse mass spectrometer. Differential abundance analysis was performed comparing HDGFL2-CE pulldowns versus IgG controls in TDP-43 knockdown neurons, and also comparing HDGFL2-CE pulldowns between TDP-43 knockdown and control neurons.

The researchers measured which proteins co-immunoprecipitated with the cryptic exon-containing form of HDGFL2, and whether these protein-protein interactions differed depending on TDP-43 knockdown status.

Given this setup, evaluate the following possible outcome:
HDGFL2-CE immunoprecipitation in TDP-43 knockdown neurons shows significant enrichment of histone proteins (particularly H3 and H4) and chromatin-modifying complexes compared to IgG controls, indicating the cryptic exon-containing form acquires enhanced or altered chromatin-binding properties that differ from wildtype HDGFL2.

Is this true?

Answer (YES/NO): NO